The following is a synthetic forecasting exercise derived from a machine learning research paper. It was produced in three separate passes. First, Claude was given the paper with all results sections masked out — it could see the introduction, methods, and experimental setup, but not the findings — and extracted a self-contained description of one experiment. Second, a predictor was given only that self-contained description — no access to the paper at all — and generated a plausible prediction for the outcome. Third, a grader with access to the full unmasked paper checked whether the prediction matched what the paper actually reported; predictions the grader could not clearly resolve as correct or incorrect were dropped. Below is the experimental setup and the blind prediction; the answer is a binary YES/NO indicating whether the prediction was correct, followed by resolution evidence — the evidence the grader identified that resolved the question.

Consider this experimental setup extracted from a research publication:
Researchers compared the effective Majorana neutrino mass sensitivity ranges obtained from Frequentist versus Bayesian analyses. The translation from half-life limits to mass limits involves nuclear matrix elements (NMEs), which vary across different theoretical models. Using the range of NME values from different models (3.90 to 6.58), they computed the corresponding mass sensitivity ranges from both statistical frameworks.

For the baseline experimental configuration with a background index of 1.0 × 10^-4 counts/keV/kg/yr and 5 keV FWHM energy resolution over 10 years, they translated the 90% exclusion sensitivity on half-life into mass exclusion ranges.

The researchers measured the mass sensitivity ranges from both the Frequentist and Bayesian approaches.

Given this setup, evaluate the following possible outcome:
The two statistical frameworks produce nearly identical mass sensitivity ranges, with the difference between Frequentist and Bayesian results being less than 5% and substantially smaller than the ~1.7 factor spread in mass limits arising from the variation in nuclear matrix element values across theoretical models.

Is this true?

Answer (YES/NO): NO